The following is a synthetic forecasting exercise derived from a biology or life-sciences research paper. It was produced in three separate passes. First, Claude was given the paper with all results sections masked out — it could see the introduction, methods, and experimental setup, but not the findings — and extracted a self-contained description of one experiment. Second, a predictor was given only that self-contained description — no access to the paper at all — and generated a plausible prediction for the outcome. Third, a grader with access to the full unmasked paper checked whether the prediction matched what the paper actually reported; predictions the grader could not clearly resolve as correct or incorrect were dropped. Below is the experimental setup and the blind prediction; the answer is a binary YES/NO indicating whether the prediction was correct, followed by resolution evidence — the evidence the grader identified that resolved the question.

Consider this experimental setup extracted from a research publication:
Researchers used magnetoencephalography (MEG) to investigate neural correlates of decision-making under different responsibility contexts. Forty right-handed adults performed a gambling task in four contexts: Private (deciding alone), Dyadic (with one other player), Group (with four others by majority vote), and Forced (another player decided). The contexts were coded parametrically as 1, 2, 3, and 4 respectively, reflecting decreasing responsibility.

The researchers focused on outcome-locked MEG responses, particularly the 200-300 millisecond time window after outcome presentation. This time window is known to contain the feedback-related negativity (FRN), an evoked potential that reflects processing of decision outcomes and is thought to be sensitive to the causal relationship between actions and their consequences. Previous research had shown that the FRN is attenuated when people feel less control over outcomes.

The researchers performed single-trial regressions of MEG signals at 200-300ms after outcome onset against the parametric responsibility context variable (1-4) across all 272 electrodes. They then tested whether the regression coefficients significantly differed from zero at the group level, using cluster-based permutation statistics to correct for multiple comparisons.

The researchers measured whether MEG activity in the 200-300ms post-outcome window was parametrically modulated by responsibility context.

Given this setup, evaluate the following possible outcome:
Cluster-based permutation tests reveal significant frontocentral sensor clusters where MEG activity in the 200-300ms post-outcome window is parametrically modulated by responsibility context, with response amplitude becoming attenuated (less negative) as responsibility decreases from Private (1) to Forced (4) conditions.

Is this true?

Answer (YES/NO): NO